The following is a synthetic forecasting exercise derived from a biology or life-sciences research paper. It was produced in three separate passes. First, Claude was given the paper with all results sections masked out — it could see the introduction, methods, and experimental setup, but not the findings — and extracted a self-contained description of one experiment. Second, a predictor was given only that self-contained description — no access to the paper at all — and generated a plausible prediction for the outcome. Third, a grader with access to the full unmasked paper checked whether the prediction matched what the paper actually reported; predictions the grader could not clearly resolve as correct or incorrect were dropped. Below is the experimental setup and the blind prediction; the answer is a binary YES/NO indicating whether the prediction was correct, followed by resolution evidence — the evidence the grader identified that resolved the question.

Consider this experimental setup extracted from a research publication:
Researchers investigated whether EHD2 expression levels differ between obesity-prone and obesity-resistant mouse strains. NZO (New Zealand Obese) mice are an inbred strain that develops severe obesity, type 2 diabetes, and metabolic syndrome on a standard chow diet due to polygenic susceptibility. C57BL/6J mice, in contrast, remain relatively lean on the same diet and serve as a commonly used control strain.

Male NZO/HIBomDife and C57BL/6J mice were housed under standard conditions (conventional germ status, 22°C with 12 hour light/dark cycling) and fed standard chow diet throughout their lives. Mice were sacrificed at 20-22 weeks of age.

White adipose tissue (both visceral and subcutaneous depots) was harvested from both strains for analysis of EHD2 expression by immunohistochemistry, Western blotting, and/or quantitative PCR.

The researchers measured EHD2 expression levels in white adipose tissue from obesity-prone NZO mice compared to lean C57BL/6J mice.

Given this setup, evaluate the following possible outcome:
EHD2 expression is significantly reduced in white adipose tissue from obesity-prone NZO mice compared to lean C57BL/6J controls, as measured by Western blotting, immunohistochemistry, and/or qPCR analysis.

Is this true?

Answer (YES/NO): YES